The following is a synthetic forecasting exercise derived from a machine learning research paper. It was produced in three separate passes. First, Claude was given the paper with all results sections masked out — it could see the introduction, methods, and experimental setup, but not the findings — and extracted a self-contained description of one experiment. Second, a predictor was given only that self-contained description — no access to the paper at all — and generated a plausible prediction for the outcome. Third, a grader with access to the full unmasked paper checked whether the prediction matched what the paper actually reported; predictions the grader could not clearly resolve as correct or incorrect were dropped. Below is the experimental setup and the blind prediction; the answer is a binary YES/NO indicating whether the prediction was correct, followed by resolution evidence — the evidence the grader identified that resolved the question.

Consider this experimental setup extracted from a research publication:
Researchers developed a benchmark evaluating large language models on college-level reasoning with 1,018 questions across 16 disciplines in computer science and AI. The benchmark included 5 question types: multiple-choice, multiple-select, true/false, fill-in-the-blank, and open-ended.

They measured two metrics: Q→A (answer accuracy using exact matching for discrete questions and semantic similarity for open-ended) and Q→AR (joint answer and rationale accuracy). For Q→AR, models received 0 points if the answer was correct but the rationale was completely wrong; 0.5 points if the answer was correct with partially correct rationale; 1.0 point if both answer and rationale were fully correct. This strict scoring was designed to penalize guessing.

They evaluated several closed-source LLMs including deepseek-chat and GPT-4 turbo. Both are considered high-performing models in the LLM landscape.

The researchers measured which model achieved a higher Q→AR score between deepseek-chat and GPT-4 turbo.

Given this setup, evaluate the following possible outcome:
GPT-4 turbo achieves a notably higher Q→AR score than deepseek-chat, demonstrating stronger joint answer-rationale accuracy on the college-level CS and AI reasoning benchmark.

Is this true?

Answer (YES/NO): NO